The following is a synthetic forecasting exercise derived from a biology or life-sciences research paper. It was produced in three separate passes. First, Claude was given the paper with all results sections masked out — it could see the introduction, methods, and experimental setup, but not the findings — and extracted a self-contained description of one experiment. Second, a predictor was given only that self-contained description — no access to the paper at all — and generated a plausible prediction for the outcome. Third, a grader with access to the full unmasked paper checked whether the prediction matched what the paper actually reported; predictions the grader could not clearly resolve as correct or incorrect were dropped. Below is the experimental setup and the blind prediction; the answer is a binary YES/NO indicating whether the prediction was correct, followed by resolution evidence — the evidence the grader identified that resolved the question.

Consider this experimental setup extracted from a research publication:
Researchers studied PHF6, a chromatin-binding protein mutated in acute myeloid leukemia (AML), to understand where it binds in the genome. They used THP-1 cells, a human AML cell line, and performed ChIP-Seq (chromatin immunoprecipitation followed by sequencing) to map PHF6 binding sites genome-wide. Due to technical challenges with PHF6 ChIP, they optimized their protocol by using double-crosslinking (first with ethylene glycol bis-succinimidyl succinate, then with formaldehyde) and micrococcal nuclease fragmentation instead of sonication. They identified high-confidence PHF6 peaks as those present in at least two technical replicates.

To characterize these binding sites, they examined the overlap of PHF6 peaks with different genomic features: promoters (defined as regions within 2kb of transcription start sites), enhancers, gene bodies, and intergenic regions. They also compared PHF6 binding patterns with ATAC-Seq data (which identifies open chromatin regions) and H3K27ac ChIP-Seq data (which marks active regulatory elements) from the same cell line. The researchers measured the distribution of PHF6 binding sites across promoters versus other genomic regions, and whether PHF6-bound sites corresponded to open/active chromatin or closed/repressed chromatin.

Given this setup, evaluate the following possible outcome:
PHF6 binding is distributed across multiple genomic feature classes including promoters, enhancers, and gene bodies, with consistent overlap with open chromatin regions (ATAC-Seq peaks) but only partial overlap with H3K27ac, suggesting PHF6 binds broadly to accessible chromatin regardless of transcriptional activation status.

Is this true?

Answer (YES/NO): NO